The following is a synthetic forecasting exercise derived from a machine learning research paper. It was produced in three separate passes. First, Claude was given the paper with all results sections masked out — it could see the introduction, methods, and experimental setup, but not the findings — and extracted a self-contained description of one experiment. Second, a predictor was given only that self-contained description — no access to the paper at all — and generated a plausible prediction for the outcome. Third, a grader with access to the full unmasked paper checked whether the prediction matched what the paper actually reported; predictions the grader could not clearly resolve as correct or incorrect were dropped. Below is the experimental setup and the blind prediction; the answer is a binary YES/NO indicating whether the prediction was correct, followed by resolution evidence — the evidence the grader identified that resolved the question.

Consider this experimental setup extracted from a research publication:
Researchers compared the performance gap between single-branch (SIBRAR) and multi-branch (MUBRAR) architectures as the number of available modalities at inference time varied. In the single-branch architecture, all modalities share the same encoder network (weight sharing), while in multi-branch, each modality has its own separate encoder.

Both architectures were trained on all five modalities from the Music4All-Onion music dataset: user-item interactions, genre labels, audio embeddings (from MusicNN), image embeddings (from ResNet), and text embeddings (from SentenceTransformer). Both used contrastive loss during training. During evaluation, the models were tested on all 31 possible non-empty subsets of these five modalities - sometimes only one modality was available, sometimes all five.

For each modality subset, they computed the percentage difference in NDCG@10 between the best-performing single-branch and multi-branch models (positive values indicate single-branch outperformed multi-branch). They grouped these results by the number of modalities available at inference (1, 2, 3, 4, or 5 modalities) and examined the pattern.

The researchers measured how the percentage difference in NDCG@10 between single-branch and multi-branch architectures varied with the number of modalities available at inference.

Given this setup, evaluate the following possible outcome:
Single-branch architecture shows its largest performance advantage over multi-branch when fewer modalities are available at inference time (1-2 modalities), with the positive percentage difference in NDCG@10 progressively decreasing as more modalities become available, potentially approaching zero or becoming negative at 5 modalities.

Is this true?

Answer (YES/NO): YES